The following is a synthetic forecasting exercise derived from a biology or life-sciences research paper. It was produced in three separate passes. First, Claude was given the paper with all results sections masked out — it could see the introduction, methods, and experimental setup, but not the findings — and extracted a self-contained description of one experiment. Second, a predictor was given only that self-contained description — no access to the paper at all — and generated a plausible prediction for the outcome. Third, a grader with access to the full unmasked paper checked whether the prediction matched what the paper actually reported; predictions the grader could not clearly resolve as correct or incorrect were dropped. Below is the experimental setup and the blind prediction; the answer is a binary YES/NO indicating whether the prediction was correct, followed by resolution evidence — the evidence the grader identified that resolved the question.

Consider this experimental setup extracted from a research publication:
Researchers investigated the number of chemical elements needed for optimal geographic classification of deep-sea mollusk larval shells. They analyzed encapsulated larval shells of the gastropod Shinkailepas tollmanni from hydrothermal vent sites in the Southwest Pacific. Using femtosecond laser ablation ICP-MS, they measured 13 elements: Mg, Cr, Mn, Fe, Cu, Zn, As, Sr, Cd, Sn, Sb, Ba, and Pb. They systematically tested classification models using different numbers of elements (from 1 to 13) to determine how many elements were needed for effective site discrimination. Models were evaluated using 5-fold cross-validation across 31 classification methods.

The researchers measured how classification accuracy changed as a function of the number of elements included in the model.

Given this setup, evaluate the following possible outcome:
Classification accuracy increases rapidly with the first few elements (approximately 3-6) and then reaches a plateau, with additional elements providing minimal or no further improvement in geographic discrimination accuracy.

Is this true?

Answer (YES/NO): NO